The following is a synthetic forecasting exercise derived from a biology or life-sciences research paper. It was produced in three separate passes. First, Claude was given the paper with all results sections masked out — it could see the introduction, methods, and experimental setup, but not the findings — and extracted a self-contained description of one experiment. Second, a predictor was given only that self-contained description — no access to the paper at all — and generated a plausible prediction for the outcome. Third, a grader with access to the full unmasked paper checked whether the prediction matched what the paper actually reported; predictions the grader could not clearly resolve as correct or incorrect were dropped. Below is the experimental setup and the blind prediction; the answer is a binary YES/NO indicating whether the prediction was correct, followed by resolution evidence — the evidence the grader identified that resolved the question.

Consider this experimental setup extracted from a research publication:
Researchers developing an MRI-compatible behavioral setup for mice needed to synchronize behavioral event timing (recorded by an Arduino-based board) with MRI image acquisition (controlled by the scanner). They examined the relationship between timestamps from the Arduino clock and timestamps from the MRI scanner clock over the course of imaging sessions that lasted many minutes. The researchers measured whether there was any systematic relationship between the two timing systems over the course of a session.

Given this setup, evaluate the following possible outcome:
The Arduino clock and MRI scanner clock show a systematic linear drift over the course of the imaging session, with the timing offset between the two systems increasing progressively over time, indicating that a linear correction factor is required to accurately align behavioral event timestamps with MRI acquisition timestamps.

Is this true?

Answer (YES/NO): YES